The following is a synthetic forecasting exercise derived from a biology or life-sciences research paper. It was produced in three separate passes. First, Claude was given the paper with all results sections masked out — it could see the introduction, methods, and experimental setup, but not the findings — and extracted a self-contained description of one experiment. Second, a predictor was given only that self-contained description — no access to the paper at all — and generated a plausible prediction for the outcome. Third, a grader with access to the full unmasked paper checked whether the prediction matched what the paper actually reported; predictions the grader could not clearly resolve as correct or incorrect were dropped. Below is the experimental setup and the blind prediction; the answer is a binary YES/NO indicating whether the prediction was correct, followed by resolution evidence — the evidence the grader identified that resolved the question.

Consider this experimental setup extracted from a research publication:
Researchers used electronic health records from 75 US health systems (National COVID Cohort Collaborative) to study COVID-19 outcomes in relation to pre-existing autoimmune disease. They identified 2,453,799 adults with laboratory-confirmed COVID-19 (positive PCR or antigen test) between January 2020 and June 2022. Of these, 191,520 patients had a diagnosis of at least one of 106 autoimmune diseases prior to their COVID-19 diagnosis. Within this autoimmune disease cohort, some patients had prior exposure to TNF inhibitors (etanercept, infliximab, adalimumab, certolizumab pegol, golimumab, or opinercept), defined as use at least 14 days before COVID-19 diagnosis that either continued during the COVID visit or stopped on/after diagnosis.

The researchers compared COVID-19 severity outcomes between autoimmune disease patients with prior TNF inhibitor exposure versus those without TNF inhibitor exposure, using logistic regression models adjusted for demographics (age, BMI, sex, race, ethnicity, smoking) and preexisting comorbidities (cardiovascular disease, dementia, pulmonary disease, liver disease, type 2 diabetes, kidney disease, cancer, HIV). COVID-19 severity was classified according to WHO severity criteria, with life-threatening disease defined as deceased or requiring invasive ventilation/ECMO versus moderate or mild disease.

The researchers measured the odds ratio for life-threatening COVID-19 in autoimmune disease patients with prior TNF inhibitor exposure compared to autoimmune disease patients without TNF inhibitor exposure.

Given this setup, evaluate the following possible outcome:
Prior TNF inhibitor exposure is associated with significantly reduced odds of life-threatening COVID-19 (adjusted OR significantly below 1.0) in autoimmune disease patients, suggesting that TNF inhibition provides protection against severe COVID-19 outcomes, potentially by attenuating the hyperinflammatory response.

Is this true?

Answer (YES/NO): YES